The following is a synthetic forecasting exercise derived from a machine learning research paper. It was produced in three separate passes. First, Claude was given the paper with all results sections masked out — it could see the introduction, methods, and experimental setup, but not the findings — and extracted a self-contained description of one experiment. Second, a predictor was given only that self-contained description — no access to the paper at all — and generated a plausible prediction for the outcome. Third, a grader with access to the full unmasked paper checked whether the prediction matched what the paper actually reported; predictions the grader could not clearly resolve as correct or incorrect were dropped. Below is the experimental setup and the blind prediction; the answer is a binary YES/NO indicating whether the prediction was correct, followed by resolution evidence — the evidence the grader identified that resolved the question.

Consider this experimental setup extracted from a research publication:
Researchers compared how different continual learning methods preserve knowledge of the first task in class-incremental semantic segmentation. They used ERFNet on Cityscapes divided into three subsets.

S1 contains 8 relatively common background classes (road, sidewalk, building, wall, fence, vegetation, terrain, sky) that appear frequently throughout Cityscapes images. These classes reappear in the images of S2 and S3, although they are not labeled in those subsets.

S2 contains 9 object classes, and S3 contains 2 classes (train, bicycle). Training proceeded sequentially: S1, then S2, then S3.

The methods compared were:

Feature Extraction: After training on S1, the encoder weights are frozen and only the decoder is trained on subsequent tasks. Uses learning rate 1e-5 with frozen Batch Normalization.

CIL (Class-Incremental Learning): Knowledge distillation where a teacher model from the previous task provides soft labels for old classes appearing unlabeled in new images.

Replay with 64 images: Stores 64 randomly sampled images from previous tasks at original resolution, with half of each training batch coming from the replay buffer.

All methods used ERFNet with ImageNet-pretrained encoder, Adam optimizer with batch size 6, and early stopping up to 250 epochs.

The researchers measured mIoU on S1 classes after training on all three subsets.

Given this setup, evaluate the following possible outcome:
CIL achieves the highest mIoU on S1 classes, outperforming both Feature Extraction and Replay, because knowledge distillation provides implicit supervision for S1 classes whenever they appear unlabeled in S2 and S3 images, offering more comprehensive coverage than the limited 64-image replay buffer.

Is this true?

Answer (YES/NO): NO